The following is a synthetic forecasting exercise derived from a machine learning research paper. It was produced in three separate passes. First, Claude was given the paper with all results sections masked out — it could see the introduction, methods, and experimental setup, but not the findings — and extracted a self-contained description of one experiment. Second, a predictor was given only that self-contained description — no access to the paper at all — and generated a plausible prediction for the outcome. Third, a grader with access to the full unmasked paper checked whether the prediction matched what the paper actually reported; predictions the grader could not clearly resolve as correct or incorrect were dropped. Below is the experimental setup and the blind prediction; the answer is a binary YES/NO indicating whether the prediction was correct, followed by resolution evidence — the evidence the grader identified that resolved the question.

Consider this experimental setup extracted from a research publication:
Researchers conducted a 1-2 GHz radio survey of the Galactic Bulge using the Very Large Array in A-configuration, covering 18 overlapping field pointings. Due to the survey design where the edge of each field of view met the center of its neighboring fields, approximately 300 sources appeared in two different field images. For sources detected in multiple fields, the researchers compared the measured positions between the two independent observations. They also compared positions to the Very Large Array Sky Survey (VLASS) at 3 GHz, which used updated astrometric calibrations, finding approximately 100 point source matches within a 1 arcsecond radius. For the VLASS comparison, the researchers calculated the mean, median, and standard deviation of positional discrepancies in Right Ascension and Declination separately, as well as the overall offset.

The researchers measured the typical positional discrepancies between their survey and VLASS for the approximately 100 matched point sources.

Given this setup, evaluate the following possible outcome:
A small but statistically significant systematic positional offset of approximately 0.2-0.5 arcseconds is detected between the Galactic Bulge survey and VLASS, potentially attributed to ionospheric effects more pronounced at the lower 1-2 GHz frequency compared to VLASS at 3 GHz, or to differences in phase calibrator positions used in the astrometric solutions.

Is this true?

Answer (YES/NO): YES